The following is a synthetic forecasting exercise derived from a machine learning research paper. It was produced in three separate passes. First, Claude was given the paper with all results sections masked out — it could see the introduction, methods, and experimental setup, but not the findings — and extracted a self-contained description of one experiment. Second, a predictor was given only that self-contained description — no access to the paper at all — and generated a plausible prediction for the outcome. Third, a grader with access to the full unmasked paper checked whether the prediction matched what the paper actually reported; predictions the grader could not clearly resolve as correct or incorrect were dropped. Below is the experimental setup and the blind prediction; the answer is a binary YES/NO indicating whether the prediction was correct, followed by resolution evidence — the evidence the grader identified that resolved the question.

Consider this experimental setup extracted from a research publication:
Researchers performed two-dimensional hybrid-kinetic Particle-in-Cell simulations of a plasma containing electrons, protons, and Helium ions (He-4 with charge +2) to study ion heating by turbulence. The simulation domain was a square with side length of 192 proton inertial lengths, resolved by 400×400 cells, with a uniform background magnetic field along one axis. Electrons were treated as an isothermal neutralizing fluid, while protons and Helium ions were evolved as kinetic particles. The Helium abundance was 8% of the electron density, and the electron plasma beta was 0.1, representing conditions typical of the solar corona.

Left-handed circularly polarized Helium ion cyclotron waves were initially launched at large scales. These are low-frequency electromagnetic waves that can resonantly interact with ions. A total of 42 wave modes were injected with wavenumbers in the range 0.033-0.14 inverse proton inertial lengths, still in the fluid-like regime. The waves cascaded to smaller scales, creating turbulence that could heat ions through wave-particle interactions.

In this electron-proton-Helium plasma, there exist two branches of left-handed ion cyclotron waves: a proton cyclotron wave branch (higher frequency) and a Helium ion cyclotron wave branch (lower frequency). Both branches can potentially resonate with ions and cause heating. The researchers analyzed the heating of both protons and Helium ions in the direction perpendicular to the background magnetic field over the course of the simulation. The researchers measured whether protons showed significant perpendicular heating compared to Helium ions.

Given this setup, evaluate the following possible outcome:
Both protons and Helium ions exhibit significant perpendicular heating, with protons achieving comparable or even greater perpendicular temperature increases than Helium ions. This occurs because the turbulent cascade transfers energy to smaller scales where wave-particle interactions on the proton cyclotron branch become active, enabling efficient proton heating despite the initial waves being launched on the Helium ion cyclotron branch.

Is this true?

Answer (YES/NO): NO